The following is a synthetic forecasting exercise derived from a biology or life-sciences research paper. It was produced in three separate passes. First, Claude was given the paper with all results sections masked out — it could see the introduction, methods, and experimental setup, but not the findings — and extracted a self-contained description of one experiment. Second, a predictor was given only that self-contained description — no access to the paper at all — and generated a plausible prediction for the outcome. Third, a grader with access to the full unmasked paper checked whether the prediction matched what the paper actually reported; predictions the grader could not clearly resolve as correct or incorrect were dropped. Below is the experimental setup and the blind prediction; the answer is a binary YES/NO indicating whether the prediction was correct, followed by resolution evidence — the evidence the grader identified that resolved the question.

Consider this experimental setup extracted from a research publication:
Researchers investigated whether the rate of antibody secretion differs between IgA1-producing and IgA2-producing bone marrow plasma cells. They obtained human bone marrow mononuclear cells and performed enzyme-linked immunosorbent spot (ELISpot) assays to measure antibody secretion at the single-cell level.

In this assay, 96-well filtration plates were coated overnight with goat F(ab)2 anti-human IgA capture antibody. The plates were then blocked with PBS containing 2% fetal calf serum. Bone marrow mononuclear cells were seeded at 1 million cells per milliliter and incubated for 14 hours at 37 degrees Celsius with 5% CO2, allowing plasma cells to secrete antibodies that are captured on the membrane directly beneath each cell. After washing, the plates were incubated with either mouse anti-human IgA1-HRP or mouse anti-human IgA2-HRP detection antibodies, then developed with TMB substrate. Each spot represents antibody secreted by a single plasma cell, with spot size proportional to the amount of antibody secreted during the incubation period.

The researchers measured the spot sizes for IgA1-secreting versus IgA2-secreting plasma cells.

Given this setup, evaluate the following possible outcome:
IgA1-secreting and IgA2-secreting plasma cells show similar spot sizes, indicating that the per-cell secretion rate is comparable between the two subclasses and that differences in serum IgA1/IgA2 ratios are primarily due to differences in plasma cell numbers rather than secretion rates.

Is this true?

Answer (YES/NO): NO